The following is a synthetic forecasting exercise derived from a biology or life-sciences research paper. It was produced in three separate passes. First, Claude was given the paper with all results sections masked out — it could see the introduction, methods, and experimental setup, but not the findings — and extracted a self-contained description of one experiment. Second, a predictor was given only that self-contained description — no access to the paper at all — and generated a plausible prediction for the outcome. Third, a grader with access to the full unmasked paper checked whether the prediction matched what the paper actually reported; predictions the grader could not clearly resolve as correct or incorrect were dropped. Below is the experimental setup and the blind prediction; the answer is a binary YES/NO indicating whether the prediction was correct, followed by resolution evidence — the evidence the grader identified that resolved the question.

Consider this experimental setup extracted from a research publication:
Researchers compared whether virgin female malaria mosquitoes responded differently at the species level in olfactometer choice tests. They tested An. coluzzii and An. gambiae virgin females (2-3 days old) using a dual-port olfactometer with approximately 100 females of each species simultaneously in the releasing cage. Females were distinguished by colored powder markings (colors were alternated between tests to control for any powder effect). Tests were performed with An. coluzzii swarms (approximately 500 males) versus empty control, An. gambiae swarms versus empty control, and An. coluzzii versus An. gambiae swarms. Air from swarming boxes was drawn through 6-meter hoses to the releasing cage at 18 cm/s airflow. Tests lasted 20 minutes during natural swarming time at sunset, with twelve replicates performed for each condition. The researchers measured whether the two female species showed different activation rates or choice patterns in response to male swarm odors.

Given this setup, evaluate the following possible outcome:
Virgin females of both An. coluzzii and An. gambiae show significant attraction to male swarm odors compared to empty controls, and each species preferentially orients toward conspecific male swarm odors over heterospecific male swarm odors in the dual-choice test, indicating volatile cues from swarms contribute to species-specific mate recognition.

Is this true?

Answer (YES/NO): NO